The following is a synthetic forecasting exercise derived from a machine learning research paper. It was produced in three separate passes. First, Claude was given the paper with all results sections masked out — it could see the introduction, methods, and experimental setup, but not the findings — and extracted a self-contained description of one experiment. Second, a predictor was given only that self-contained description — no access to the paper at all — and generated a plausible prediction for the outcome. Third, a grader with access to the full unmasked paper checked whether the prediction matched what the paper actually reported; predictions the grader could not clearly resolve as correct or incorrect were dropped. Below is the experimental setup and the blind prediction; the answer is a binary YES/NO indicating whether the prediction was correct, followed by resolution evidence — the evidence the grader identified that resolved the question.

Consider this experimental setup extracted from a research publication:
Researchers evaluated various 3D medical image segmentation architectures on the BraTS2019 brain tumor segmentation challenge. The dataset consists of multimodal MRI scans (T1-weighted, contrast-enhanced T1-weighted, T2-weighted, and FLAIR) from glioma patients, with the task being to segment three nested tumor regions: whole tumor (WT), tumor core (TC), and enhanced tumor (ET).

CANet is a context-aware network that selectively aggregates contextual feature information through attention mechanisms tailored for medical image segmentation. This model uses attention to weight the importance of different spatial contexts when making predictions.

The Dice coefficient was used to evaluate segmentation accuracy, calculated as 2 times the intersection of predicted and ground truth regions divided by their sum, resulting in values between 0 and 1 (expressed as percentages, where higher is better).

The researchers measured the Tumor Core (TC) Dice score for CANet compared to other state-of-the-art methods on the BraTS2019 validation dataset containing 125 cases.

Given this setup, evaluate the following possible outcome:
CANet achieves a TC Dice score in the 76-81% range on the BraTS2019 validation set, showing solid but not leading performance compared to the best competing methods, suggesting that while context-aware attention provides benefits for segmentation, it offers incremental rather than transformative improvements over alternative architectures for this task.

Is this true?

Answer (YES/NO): NO